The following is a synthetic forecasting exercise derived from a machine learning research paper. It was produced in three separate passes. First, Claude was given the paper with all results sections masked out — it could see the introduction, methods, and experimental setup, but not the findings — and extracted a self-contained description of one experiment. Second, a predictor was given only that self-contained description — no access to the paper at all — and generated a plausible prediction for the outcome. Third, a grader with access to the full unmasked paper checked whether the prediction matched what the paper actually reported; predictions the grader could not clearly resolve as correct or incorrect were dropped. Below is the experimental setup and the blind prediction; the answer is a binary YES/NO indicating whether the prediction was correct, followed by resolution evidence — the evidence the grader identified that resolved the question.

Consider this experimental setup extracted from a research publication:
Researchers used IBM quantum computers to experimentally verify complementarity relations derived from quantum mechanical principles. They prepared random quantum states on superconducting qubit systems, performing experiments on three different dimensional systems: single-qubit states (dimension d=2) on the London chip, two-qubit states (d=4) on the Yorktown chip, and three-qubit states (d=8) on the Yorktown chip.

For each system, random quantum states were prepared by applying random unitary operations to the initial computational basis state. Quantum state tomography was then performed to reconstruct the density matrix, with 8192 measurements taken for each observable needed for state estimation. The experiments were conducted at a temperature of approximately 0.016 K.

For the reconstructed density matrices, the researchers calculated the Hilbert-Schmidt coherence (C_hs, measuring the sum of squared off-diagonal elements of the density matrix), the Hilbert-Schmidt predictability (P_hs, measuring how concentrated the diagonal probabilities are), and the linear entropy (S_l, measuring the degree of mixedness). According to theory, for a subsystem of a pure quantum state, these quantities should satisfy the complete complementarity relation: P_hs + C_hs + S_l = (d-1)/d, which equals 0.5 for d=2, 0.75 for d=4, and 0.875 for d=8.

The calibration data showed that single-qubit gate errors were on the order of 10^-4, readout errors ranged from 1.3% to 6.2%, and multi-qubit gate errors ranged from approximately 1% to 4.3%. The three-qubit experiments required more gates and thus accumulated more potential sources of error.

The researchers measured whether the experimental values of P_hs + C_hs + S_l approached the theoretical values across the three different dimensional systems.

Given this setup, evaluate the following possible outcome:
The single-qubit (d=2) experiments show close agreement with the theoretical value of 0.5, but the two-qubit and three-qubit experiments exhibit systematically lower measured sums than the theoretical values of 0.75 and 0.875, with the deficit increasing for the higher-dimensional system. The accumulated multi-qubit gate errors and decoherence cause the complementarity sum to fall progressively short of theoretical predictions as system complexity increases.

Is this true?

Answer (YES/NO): NO